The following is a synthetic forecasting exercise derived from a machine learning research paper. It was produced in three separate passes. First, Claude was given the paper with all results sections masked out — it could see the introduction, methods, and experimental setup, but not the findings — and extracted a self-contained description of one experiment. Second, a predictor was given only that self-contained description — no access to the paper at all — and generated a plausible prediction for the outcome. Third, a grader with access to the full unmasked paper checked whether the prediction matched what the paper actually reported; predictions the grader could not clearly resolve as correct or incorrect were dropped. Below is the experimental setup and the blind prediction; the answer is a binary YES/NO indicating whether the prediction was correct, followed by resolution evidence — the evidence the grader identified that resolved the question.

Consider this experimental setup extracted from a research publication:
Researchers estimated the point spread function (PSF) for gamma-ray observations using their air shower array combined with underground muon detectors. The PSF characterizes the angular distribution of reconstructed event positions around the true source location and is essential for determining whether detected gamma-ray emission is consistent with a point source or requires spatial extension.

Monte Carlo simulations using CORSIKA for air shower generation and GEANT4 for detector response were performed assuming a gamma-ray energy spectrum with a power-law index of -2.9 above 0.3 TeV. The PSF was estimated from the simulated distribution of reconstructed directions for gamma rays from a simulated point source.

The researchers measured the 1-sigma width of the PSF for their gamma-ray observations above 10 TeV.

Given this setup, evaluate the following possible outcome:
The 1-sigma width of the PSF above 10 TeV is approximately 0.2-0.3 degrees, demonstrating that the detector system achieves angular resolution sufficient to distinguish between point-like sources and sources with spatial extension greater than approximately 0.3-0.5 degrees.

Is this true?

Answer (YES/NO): NO